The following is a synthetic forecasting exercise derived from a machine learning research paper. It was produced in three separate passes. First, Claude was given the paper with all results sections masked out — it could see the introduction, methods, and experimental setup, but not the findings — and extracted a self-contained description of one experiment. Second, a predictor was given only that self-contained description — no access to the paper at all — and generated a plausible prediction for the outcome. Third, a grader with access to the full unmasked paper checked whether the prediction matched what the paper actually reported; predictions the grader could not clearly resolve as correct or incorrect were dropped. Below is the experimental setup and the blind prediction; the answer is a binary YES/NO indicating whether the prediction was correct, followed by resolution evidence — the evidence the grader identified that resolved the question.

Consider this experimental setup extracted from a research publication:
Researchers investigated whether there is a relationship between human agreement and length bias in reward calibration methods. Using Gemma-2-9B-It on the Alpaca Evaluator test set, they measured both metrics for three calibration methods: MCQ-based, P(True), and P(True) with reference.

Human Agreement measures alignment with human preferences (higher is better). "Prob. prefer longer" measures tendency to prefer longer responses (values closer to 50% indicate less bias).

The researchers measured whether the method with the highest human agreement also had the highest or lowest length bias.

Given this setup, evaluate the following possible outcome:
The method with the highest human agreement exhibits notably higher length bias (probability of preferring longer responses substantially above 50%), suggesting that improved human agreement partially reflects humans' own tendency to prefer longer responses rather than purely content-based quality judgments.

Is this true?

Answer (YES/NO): NO